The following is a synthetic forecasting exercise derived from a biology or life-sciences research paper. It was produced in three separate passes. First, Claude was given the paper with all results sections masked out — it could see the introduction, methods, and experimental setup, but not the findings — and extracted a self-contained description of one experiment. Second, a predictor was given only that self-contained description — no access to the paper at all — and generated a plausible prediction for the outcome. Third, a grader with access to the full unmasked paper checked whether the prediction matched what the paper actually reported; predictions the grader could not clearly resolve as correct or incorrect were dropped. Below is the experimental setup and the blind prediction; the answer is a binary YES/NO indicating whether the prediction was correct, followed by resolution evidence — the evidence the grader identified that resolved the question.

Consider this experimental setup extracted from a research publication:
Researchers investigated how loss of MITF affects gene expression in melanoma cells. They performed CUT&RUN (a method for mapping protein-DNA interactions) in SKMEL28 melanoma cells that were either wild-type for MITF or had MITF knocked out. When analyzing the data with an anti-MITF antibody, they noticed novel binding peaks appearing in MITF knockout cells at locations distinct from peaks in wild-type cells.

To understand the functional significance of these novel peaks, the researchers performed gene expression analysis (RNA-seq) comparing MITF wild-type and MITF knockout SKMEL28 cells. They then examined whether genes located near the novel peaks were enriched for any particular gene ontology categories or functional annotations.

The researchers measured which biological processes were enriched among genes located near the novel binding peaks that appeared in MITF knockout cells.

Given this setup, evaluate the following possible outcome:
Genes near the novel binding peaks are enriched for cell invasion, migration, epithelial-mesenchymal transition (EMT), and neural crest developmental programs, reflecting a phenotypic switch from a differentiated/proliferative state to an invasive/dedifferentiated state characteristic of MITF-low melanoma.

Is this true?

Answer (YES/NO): YES